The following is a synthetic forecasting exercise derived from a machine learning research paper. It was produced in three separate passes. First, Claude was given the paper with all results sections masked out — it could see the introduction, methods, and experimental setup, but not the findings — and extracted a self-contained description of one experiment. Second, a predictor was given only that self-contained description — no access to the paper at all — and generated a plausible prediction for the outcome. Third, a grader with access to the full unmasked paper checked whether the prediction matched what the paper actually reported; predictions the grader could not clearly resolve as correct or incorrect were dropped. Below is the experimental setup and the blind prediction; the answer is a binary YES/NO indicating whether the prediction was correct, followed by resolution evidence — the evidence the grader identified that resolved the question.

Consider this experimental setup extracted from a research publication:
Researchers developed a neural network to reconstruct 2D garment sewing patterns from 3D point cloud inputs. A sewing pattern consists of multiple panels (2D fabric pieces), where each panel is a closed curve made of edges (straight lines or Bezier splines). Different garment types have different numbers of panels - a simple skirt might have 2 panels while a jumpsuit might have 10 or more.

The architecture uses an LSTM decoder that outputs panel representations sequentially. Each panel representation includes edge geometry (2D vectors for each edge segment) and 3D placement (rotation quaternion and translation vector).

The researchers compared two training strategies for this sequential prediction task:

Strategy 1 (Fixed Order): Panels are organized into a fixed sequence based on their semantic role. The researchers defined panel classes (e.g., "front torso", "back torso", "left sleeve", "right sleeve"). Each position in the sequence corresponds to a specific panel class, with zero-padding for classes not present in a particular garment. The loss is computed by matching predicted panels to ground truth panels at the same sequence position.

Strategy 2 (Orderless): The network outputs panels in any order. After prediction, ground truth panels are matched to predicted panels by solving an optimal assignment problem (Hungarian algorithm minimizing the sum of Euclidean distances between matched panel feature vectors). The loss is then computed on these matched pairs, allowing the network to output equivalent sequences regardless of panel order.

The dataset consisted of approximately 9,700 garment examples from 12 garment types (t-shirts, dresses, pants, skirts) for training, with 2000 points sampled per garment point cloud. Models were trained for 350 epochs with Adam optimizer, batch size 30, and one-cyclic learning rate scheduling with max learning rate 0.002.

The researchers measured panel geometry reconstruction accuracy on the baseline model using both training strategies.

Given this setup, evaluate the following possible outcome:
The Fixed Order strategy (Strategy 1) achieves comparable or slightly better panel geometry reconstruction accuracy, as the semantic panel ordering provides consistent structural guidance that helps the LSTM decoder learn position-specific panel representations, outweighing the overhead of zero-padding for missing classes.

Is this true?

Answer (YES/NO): YES